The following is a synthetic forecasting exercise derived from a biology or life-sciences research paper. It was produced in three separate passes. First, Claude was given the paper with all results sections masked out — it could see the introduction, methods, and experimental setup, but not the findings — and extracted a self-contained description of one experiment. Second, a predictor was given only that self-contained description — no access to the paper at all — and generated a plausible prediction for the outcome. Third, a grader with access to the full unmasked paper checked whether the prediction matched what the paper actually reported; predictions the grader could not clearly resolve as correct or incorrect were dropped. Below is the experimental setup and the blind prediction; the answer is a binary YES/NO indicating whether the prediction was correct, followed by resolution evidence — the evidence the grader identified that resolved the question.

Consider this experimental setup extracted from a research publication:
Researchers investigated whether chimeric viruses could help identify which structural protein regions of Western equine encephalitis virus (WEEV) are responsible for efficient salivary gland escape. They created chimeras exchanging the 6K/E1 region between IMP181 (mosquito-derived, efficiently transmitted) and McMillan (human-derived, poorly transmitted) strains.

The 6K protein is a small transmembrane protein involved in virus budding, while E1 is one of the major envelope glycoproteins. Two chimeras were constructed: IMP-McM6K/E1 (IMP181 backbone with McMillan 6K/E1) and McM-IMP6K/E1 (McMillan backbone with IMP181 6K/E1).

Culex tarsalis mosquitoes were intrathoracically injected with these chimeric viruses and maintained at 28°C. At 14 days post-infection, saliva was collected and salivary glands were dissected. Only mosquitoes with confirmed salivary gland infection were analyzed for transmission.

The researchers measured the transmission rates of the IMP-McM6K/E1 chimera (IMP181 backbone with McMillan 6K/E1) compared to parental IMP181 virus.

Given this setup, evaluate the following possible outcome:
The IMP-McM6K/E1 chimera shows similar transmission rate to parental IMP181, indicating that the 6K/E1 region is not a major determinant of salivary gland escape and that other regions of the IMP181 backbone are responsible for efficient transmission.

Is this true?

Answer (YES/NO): NO